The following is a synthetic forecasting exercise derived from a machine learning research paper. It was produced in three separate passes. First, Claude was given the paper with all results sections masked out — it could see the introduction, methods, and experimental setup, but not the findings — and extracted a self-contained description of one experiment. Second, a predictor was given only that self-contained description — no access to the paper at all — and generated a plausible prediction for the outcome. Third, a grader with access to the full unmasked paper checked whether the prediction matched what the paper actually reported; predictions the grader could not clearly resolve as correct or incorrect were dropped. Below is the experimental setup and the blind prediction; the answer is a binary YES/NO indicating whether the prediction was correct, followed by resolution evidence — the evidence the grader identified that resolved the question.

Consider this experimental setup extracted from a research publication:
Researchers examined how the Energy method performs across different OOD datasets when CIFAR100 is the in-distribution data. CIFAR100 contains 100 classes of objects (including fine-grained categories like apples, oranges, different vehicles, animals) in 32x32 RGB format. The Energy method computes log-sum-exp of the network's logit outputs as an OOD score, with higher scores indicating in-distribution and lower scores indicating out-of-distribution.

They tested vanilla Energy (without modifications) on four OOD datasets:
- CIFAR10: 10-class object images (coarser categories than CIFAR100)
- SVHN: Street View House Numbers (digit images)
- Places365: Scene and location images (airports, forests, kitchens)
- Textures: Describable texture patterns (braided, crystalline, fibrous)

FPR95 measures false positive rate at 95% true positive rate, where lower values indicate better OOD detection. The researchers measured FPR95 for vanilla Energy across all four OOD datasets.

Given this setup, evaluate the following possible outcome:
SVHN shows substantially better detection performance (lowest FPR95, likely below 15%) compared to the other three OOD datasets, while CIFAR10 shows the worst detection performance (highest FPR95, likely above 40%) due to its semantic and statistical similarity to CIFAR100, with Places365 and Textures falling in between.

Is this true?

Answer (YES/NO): NO